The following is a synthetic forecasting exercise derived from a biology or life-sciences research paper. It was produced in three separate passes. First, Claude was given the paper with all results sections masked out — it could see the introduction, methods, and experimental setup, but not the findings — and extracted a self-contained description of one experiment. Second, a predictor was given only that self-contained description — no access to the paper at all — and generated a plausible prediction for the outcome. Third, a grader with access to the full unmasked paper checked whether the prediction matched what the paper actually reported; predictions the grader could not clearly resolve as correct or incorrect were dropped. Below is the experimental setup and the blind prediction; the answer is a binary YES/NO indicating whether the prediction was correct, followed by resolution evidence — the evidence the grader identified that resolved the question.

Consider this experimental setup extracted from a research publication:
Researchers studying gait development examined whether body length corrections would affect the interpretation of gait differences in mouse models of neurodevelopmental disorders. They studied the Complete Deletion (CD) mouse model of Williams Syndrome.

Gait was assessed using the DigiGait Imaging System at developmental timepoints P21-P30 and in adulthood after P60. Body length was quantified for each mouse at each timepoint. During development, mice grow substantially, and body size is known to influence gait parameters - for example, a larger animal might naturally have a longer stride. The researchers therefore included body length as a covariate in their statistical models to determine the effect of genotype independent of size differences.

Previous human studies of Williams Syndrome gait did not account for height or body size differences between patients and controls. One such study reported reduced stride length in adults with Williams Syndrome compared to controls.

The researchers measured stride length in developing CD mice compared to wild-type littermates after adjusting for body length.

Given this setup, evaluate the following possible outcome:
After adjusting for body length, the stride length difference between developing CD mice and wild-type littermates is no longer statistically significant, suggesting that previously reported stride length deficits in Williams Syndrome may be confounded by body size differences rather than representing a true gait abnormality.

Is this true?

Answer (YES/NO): NO